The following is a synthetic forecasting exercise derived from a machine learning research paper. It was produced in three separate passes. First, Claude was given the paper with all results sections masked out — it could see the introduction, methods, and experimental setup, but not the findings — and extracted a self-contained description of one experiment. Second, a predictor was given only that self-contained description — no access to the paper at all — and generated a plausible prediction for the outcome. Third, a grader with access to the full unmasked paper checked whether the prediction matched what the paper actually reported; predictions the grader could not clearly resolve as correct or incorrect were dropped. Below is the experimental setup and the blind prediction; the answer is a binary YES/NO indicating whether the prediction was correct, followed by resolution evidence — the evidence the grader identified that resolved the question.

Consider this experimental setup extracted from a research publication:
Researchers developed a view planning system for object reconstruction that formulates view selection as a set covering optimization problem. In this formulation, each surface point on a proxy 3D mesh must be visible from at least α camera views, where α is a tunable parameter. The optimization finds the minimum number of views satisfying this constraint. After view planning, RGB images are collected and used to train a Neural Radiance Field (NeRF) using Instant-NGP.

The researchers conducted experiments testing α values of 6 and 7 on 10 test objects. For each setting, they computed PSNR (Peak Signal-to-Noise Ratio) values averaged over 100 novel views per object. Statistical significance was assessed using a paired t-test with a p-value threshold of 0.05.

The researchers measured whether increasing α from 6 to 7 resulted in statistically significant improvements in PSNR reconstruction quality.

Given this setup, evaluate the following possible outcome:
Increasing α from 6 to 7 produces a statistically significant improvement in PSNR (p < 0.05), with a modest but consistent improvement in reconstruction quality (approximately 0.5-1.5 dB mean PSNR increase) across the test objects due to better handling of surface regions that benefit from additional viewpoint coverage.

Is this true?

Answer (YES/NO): NO